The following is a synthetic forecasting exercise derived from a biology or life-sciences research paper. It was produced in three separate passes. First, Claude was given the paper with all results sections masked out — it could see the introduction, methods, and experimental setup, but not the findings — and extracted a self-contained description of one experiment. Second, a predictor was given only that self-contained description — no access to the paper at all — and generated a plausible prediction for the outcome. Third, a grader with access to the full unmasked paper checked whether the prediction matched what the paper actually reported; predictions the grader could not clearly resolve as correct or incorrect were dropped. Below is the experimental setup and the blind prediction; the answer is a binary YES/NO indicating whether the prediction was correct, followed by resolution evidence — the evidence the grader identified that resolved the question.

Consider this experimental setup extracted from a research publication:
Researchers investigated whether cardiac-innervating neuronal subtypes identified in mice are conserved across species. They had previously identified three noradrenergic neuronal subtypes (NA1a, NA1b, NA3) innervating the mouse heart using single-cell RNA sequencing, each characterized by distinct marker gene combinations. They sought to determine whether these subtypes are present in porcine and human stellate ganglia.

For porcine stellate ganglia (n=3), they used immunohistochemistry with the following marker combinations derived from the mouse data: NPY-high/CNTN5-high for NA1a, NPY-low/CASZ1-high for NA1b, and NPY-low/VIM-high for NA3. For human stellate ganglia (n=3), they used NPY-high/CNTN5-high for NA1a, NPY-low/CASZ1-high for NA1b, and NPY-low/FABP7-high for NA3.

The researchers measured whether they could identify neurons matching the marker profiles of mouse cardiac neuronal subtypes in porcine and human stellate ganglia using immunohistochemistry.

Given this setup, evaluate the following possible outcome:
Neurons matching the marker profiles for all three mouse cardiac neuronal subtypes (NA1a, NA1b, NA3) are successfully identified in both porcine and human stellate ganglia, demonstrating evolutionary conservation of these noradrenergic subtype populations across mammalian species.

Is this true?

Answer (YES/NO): YES